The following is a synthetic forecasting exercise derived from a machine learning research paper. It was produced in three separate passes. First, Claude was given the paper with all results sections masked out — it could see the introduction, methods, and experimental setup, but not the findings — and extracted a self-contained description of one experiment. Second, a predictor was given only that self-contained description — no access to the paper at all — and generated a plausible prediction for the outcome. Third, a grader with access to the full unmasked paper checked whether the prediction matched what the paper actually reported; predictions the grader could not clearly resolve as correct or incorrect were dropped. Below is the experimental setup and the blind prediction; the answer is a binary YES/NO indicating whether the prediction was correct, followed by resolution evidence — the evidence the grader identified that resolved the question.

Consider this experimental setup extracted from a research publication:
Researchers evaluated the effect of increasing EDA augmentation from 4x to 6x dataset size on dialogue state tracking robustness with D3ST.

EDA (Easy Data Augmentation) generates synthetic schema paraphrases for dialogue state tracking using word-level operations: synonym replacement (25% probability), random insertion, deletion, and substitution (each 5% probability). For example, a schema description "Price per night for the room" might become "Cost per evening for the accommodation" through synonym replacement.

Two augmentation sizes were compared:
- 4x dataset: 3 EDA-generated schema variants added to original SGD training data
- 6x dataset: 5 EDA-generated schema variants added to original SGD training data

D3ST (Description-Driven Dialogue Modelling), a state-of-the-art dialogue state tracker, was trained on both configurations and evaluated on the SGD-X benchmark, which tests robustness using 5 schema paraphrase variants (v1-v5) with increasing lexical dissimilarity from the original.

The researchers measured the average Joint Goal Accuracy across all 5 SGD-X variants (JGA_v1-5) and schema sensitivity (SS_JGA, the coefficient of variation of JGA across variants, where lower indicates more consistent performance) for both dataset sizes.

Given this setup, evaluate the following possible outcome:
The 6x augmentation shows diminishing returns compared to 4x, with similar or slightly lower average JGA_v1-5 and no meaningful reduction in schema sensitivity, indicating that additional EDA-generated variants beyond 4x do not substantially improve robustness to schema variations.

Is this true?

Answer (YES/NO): NO